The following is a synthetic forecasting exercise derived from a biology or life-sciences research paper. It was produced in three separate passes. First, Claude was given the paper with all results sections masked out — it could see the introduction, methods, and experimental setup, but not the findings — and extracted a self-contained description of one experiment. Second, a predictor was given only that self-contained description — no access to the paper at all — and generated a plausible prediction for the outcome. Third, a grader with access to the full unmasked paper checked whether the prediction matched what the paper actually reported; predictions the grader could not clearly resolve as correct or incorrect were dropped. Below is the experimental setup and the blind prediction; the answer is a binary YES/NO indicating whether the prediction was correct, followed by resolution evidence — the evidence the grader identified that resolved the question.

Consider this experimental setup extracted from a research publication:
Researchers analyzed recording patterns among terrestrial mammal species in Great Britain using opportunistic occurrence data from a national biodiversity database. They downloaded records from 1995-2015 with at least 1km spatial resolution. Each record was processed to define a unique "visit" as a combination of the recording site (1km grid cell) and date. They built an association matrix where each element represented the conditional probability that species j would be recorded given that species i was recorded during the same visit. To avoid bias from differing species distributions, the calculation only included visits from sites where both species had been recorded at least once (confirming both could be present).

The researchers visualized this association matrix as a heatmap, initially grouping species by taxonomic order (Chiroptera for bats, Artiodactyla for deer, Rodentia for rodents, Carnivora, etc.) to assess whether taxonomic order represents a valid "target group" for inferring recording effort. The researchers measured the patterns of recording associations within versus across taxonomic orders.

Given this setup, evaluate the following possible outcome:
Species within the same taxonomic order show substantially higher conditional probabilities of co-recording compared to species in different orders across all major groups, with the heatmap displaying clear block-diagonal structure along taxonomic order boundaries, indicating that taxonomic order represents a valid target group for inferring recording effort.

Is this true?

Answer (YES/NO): NO